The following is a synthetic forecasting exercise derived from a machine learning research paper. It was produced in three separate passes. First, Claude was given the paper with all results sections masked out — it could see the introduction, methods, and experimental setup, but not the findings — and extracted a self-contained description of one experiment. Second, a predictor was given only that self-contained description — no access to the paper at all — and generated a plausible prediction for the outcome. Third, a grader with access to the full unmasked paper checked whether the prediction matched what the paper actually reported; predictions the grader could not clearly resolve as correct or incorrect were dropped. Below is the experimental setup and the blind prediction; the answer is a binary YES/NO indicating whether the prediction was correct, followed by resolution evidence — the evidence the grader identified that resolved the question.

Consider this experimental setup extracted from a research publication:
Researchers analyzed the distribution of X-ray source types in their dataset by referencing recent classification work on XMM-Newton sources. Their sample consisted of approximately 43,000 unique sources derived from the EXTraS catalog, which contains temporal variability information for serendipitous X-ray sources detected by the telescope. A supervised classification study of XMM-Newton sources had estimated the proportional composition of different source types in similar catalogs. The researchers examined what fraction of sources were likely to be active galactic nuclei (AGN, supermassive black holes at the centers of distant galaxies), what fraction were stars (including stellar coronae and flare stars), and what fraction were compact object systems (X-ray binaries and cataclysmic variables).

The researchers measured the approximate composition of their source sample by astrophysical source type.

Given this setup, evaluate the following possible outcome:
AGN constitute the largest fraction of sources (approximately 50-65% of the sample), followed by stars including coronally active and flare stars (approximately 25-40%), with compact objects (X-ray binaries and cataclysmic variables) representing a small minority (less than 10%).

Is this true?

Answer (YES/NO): NO